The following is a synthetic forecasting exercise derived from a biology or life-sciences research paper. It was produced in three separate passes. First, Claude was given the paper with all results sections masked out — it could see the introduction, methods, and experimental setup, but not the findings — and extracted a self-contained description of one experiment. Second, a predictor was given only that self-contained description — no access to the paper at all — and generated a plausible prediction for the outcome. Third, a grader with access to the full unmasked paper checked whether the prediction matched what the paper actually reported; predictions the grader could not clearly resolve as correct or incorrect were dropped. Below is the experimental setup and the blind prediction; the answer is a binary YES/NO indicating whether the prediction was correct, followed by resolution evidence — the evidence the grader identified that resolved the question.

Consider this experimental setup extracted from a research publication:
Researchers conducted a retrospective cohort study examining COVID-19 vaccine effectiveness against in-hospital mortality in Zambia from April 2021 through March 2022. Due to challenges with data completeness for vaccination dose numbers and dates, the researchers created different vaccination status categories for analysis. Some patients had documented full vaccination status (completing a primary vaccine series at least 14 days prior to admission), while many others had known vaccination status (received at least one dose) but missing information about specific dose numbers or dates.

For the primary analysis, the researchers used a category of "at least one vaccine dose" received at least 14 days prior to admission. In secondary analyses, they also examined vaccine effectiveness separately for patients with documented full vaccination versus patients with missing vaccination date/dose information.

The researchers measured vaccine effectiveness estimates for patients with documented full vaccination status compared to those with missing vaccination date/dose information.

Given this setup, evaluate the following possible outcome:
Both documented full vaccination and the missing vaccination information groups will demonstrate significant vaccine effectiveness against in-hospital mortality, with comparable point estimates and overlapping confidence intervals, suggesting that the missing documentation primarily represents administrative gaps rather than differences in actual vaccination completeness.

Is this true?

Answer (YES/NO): YES